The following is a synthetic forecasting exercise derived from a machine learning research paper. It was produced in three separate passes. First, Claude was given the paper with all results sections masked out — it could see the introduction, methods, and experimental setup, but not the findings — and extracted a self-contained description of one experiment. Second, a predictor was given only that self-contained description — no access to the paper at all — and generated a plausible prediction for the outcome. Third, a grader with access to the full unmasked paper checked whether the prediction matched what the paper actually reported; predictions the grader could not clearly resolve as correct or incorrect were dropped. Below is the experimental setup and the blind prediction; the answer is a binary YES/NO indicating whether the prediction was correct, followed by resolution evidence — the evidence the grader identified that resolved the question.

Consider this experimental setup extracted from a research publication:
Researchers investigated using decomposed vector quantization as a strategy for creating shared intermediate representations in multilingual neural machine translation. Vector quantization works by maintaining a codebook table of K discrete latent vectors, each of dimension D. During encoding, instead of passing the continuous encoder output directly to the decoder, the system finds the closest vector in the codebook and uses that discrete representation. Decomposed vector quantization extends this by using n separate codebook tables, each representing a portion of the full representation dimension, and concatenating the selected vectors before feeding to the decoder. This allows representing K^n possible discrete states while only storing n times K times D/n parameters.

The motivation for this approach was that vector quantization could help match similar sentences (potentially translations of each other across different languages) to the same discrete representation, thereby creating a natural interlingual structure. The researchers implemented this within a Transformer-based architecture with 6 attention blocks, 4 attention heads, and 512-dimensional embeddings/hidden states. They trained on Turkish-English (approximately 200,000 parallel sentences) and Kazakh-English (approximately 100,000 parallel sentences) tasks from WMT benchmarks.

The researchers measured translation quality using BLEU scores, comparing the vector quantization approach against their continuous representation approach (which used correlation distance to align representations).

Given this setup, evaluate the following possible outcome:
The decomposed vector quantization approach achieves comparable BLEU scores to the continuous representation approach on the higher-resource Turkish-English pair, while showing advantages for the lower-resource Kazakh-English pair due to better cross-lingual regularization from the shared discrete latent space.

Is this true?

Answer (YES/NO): NO